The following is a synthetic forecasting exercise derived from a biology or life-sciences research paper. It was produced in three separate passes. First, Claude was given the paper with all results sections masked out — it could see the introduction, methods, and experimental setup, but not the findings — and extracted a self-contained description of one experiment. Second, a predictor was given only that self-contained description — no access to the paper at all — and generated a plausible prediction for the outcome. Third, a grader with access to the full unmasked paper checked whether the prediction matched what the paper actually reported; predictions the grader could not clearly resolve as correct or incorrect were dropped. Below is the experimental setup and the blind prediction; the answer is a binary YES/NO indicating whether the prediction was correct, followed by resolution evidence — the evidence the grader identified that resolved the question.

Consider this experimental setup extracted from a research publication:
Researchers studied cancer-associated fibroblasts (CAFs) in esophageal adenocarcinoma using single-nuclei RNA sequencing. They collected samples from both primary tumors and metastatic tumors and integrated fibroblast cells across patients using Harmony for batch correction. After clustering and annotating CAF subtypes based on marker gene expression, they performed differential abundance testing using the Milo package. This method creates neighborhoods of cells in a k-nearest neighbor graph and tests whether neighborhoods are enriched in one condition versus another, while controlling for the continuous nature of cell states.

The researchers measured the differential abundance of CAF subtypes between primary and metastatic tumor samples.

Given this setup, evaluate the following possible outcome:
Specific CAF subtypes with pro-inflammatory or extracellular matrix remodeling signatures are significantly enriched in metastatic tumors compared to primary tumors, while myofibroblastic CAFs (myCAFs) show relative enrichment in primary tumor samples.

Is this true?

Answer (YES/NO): NO